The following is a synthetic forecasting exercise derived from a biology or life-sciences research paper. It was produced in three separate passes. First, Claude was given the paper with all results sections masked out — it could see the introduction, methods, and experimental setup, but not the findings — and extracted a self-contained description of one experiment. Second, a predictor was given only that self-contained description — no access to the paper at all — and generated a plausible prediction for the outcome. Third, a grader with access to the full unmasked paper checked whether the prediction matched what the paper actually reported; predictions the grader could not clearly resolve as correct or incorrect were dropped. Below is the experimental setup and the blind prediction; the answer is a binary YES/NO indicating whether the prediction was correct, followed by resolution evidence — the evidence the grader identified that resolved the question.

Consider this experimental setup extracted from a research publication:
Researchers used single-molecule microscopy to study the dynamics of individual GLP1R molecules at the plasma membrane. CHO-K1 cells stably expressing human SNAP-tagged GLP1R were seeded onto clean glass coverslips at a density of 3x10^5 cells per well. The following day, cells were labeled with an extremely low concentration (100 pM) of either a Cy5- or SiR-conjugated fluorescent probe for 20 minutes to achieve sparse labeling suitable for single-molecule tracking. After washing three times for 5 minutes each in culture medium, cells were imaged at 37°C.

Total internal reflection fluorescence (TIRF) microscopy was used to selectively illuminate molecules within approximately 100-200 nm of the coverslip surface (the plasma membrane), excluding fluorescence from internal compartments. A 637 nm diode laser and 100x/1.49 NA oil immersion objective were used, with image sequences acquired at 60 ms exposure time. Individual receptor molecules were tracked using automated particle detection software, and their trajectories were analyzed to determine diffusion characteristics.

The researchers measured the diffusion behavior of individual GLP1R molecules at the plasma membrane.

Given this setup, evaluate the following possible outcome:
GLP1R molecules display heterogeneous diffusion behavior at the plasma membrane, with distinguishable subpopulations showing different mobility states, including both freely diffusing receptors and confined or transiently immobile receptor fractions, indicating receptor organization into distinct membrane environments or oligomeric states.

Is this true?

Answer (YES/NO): YES